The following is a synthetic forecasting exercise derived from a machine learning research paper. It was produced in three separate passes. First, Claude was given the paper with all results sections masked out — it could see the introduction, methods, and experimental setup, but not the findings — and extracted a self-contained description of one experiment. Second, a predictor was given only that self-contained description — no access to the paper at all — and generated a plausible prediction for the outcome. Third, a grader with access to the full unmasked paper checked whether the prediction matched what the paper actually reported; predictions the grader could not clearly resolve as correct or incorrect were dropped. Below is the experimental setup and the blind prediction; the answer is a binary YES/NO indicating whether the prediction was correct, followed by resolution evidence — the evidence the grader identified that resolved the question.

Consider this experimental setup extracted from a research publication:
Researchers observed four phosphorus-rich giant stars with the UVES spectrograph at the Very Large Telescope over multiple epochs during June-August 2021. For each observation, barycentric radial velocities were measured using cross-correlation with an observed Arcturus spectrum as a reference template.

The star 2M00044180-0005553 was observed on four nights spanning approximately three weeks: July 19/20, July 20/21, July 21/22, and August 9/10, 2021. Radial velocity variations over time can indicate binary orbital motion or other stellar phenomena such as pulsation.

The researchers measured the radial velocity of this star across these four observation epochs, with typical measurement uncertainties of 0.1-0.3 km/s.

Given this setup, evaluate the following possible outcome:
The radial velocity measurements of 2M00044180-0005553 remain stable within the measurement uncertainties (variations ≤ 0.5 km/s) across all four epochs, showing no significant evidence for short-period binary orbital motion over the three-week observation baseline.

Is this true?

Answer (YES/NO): NO